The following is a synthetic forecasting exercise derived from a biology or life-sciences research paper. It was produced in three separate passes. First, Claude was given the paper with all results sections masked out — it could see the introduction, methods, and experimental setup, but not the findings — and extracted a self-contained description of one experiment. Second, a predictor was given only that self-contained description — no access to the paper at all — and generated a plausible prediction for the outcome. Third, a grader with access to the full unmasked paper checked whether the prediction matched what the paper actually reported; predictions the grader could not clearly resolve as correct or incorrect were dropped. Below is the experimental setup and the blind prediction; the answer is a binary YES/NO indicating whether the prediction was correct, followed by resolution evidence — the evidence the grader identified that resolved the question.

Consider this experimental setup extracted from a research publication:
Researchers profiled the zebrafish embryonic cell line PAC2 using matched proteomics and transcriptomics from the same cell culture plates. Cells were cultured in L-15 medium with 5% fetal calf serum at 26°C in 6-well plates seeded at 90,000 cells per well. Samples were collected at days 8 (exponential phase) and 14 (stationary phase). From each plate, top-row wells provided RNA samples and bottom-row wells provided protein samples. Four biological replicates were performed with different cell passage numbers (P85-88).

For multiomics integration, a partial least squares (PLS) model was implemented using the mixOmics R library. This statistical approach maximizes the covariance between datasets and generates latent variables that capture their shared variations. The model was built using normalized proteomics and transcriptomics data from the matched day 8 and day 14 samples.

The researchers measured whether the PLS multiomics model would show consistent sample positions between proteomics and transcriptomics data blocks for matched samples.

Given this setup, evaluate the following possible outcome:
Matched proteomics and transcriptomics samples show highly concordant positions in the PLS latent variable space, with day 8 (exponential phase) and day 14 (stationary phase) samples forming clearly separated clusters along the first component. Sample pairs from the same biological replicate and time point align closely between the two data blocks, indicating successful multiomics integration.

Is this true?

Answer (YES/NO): YES